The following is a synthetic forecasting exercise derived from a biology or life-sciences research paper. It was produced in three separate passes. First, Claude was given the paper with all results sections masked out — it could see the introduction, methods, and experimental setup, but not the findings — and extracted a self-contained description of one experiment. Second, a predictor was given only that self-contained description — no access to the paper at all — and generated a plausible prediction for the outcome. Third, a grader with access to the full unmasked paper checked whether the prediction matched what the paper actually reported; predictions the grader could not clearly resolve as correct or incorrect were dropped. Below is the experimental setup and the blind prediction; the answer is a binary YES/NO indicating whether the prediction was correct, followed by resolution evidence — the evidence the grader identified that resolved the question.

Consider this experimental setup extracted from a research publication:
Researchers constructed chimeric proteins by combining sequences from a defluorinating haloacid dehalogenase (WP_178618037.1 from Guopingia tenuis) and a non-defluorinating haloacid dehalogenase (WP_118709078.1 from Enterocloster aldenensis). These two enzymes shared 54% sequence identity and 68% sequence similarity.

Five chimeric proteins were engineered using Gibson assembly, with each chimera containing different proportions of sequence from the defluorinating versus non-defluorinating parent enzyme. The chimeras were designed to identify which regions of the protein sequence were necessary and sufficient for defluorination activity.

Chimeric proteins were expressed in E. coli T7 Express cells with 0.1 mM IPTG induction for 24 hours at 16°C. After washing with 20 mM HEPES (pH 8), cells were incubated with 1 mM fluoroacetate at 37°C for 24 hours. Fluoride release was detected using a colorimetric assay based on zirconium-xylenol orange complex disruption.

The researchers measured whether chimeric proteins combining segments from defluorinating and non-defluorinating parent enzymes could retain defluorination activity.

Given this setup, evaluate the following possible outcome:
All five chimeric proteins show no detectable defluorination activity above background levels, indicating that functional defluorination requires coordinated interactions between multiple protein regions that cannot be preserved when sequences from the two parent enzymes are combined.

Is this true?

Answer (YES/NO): NO